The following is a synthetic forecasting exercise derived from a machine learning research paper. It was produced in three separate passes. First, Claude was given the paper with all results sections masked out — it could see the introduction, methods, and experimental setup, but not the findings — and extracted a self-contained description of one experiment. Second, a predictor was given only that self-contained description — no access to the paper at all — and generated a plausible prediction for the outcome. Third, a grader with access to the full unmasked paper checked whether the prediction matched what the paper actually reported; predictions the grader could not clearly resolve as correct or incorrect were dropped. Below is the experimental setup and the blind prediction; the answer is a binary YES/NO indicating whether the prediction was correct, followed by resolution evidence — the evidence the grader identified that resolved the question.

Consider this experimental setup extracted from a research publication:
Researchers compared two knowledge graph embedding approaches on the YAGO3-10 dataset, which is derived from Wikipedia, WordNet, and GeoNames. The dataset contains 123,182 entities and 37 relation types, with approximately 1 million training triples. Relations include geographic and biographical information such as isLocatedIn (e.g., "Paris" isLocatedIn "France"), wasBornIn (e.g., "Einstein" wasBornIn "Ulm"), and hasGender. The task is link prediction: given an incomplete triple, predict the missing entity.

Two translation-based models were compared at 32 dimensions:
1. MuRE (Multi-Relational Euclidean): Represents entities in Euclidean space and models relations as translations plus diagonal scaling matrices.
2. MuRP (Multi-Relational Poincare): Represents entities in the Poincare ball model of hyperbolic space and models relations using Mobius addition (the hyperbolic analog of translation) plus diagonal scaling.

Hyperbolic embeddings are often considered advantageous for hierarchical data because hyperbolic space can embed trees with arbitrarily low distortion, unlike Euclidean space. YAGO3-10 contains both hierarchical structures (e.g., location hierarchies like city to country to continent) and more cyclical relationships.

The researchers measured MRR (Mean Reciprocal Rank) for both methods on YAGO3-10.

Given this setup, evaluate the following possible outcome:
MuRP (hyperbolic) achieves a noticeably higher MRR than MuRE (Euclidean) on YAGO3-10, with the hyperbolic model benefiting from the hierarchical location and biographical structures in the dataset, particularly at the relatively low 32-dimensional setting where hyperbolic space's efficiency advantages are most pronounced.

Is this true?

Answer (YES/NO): NO